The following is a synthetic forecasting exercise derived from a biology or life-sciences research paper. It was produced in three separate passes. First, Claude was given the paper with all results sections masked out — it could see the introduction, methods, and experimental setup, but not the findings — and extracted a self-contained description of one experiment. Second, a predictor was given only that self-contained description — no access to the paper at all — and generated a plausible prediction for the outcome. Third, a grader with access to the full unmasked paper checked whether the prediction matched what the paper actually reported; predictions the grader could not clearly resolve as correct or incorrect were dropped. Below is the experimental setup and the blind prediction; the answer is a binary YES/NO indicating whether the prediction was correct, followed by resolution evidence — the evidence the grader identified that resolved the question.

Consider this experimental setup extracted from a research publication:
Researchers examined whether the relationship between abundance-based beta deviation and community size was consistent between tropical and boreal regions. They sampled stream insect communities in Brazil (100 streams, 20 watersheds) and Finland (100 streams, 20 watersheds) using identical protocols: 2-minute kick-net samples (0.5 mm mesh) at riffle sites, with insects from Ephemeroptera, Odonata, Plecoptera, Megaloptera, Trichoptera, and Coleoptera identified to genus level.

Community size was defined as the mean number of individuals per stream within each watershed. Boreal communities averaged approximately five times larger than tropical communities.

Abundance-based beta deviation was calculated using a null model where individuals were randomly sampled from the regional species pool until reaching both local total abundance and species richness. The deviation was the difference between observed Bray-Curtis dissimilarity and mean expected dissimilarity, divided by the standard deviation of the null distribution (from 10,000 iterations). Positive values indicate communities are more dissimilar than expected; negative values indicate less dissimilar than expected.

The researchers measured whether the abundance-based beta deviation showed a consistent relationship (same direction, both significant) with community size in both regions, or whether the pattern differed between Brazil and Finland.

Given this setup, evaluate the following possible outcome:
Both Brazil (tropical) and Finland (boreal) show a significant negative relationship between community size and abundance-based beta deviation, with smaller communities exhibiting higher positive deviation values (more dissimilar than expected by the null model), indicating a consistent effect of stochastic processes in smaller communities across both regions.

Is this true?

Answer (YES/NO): NO